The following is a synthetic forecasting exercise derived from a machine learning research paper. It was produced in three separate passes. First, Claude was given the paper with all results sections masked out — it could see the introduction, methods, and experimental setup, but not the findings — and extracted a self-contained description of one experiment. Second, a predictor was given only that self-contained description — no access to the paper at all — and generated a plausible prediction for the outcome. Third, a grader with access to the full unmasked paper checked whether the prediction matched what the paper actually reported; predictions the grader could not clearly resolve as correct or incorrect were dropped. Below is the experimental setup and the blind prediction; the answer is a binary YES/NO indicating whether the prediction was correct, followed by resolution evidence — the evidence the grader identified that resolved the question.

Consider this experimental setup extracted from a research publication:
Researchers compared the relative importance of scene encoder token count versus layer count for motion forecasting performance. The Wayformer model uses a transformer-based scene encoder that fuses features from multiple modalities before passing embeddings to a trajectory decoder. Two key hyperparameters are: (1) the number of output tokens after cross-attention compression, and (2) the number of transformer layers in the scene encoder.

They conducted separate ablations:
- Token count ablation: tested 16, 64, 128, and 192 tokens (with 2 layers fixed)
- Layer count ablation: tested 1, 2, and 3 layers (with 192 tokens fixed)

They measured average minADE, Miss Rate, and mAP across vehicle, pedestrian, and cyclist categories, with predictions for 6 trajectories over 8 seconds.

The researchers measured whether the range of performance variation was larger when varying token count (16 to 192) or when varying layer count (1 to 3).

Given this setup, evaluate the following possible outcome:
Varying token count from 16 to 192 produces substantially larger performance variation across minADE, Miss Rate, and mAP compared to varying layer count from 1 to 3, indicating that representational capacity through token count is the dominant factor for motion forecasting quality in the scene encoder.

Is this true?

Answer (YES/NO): YES